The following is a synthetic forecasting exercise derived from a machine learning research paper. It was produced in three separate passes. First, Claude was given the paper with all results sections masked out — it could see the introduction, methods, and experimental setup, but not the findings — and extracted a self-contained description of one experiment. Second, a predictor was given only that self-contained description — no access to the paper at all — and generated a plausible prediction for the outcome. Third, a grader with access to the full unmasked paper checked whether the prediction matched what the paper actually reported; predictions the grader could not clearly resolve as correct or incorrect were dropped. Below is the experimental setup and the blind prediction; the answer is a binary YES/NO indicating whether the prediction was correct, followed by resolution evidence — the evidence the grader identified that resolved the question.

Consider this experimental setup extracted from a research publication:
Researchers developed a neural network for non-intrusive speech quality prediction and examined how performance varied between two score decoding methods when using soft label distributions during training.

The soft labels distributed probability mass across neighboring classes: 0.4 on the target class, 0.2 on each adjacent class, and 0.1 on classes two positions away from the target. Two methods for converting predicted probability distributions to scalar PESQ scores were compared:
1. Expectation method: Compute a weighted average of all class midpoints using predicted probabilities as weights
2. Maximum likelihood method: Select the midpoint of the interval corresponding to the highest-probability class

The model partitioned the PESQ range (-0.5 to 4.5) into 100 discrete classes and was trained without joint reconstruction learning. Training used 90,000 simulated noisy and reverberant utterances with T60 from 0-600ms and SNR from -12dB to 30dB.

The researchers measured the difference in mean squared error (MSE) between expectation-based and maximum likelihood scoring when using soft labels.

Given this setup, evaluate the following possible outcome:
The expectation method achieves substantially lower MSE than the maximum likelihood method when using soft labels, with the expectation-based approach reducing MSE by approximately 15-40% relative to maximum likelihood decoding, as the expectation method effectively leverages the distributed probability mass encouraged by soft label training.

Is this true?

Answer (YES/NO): NO